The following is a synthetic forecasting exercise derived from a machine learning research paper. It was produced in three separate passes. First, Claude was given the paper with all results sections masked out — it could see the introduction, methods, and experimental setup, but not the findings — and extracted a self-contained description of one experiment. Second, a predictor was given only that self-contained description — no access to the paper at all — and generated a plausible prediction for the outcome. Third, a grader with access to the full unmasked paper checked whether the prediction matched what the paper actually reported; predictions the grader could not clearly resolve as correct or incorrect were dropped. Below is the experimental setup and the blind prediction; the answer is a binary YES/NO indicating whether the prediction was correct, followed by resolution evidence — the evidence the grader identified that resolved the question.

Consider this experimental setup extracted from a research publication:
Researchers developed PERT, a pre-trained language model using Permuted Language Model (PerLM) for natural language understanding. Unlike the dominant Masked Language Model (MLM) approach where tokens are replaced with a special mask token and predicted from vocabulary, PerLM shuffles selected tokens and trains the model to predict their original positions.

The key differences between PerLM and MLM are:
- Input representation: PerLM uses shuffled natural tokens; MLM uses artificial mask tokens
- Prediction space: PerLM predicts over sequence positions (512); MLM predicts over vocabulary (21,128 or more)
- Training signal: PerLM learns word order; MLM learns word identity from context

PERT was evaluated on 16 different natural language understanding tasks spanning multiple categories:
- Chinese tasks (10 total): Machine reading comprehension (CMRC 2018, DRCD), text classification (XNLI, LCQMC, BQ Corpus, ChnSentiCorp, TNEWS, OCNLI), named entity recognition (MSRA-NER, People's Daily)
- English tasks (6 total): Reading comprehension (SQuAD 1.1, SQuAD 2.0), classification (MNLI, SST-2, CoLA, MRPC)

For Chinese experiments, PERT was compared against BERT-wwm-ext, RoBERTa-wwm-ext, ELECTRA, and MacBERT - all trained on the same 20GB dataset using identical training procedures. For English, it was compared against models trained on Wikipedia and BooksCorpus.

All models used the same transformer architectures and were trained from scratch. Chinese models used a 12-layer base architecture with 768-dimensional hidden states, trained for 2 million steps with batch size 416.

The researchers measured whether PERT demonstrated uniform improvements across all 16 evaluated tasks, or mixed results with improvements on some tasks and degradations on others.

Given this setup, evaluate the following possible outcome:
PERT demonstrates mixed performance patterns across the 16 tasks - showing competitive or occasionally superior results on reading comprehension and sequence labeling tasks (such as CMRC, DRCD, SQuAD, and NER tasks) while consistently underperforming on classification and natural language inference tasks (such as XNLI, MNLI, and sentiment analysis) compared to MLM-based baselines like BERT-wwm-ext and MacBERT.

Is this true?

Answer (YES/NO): YES